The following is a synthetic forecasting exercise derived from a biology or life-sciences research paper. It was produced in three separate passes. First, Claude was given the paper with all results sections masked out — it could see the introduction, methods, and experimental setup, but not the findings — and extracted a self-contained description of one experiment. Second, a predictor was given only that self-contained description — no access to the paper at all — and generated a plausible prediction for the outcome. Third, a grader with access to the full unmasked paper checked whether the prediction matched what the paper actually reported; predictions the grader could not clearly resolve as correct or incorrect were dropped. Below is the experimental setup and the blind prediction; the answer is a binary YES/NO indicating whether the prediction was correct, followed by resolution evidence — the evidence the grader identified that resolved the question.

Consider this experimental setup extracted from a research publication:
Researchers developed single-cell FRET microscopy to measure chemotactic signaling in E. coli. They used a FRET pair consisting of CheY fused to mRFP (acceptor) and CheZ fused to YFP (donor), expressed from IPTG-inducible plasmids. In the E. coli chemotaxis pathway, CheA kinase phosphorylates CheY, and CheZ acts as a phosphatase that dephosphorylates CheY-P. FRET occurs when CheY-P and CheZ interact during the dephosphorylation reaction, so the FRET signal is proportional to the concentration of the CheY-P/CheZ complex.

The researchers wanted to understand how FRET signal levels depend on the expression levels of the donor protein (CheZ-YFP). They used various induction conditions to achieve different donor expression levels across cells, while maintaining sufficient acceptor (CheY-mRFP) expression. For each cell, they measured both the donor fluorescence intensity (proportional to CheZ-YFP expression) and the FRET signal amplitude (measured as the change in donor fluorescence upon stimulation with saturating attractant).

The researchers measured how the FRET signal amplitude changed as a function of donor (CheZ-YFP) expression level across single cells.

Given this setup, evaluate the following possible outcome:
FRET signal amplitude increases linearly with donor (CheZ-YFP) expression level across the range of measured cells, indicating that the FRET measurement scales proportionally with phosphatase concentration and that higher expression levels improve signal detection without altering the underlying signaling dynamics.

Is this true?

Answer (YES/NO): NO